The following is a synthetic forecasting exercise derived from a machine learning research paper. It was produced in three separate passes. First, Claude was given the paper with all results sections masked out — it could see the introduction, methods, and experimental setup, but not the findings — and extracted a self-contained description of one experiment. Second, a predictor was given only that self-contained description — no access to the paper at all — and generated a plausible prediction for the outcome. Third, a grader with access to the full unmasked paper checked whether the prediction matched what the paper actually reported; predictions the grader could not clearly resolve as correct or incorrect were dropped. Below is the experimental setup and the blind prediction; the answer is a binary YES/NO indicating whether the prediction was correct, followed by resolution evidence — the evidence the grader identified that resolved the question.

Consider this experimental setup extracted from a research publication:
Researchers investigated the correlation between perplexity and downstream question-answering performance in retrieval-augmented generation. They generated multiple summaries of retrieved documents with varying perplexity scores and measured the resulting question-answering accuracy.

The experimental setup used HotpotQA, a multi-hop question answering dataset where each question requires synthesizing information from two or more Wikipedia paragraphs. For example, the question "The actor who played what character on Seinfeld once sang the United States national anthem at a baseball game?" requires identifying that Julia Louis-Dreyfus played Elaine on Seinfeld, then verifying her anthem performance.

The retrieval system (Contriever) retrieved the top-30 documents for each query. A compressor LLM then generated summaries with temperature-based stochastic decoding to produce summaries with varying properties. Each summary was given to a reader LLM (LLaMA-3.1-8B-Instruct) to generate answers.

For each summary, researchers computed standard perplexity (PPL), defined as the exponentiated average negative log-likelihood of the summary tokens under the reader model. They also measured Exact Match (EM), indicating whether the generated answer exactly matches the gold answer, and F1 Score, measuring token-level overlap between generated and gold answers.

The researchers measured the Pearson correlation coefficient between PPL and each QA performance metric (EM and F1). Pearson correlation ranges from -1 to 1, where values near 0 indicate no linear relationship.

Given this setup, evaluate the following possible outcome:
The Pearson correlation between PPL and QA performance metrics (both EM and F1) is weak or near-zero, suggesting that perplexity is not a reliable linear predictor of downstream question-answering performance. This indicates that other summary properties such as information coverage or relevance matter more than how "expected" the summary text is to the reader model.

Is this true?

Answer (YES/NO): YES